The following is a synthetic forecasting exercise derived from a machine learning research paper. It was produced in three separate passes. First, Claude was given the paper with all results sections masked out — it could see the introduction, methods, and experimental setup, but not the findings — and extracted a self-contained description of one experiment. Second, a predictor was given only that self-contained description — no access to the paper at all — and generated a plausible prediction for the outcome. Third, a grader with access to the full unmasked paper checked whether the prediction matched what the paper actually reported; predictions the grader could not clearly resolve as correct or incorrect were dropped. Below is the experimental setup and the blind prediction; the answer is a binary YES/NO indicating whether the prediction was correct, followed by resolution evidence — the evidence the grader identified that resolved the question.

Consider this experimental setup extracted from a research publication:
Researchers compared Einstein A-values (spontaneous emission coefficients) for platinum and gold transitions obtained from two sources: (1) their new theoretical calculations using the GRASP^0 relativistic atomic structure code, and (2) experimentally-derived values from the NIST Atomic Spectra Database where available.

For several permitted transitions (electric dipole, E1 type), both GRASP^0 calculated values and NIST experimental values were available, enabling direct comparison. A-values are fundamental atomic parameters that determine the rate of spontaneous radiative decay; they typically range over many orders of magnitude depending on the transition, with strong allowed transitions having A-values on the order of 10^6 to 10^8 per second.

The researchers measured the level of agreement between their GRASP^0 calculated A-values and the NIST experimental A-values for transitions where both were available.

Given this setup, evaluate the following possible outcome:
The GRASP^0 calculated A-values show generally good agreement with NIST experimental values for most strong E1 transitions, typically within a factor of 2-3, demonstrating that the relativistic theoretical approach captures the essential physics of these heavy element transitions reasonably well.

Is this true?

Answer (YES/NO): YES